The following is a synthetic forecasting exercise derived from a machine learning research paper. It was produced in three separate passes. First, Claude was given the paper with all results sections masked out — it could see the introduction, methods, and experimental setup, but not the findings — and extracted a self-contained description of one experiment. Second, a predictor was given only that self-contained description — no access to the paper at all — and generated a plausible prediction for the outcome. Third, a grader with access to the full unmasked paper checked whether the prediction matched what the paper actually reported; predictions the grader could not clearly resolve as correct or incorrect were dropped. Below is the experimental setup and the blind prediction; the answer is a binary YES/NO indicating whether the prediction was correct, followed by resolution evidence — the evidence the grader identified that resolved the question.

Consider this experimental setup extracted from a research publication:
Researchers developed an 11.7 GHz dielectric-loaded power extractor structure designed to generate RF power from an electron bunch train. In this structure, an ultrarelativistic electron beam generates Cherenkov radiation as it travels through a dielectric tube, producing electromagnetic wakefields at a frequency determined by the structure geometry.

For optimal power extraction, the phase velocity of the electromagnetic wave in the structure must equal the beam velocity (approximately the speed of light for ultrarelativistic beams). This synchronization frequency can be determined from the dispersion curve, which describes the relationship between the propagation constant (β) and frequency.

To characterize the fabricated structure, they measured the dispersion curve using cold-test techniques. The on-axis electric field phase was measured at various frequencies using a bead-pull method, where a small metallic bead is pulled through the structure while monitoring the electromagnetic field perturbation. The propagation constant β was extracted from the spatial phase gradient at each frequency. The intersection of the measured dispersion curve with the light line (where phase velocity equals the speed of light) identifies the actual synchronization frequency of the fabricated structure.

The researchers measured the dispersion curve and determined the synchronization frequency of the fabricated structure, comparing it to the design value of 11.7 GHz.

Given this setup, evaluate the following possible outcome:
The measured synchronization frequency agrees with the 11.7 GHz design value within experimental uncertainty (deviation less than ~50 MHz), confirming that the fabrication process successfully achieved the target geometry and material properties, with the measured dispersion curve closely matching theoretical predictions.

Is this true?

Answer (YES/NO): YES